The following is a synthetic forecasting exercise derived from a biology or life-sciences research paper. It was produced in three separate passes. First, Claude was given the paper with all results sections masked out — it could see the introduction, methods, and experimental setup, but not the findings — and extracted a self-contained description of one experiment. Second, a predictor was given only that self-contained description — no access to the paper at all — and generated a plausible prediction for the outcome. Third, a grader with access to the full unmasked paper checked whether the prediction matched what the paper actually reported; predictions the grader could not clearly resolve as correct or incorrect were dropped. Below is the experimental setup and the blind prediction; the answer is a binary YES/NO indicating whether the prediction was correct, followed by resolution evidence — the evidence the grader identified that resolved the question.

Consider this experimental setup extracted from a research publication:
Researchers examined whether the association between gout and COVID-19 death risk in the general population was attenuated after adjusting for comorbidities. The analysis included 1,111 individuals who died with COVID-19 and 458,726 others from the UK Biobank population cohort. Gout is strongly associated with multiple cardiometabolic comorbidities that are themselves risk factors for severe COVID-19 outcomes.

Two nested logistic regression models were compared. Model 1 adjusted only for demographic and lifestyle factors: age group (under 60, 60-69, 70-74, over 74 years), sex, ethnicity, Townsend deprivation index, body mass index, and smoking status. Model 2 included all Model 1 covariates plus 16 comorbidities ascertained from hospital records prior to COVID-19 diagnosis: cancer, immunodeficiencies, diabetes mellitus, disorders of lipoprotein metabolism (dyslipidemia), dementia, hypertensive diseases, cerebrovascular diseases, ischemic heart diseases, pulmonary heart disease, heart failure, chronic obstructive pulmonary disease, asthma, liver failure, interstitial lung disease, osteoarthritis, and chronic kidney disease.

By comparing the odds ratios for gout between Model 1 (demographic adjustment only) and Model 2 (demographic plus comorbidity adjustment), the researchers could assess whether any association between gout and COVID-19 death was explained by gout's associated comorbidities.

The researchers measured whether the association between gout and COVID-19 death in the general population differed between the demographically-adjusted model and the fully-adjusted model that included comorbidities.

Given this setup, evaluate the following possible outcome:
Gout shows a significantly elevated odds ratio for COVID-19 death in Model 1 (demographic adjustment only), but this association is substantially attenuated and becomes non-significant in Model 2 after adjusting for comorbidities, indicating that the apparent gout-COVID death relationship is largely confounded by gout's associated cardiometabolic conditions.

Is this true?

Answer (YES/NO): NO